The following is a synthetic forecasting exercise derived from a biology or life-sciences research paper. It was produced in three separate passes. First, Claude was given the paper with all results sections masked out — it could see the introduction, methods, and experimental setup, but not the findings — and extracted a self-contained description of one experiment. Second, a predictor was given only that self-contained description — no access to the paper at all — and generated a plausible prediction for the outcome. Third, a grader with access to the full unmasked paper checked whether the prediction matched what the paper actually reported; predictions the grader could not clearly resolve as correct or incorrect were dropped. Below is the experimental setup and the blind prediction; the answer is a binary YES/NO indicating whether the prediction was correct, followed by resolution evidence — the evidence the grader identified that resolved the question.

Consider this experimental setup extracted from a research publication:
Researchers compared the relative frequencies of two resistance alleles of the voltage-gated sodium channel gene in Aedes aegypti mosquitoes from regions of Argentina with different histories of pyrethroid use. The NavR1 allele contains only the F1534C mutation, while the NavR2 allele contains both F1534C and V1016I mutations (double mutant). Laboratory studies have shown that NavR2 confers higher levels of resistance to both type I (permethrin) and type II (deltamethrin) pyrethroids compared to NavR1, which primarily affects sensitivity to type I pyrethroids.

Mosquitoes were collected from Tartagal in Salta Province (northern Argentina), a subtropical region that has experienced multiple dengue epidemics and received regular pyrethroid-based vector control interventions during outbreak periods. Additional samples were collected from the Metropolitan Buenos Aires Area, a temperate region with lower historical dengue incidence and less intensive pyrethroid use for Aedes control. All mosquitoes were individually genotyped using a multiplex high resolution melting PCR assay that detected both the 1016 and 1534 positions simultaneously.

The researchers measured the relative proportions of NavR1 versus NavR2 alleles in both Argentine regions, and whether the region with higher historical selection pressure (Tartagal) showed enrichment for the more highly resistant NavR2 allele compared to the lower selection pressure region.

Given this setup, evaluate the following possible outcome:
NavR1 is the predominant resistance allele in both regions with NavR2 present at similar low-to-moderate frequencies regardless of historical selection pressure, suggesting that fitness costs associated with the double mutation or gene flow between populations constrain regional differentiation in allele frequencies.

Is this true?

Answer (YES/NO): NO